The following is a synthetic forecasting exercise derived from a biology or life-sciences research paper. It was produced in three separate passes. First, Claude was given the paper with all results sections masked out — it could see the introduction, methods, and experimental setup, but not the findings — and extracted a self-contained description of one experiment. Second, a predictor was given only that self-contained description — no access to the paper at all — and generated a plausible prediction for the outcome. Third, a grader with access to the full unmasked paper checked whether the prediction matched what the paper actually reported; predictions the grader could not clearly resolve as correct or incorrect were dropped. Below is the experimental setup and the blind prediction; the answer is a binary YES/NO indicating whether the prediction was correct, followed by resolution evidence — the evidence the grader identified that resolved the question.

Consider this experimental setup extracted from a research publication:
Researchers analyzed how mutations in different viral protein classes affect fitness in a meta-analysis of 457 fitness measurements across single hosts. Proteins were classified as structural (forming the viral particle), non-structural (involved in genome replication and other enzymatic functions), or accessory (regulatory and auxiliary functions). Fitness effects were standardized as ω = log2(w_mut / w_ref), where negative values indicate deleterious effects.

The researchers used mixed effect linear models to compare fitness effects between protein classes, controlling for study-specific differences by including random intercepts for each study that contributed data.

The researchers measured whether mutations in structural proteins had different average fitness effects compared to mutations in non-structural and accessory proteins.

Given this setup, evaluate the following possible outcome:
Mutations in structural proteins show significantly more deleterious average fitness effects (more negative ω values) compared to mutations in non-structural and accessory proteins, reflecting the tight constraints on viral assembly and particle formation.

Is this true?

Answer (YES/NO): NO